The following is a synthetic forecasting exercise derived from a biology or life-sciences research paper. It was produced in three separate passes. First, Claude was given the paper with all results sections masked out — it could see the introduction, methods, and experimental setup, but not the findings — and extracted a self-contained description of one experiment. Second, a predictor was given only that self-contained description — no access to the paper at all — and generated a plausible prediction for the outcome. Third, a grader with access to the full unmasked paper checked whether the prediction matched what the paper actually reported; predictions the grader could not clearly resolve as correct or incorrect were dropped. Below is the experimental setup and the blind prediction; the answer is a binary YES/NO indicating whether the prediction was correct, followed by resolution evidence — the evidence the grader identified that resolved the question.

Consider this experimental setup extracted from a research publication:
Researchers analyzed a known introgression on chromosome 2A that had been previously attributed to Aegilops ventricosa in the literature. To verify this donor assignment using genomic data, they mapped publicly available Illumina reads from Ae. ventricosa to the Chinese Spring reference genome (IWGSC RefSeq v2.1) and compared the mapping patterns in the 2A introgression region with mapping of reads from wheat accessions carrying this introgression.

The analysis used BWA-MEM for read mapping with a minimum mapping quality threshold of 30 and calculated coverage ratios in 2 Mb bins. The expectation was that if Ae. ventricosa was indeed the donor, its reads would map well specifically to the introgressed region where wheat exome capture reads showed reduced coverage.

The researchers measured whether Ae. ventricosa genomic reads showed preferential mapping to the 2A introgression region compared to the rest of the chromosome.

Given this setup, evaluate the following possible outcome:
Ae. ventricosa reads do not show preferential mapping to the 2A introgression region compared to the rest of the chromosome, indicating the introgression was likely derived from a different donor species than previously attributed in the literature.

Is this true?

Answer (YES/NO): NO